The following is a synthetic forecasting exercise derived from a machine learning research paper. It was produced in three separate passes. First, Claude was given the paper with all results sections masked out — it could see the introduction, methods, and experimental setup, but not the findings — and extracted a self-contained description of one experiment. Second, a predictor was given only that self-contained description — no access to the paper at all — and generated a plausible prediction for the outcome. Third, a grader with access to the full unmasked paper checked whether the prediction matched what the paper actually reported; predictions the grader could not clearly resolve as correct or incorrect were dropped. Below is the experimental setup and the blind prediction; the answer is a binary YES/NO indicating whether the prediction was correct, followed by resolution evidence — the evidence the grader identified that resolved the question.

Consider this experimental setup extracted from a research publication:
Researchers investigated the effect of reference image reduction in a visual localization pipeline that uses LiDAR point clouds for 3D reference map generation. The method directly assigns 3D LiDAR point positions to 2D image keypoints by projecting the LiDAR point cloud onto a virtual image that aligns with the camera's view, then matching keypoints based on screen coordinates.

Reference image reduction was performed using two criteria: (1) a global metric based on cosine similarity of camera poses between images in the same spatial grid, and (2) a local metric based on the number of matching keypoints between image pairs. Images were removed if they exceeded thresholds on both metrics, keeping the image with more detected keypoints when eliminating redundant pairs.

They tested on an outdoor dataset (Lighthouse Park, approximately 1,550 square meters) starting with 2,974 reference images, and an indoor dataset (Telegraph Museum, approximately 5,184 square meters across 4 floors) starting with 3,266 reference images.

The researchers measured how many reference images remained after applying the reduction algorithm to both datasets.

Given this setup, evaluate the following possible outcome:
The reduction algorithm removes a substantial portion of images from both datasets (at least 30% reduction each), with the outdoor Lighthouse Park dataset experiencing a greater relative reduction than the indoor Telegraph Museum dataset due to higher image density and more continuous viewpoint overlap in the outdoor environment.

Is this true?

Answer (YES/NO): YES